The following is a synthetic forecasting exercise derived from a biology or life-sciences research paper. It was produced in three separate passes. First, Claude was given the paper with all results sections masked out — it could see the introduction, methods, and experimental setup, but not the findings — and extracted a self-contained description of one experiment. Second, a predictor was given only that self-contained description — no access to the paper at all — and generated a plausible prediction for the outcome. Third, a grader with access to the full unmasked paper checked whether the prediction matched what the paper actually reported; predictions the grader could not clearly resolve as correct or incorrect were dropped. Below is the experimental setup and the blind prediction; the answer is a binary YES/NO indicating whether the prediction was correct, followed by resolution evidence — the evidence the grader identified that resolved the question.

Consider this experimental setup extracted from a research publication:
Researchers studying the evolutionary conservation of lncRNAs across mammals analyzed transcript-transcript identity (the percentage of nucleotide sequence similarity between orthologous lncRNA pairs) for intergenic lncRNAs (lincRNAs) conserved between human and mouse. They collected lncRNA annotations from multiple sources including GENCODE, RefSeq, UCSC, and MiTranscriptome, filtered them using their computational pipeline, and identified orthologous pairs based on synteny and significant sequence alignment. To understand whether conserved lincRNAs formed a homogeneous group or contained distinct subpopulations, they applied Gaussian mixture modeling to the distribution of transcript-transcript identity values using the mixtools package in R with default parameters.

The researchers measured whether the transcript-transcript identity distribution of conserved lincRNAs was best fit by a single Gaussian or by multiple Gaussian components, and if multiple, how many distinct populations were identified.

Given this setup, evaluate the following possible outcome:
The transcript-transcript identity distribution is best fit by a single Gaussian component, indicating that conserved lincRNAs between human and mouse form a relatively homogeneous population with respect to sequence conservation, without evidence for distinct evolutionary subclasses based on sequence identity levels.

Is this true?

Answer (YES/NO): NO